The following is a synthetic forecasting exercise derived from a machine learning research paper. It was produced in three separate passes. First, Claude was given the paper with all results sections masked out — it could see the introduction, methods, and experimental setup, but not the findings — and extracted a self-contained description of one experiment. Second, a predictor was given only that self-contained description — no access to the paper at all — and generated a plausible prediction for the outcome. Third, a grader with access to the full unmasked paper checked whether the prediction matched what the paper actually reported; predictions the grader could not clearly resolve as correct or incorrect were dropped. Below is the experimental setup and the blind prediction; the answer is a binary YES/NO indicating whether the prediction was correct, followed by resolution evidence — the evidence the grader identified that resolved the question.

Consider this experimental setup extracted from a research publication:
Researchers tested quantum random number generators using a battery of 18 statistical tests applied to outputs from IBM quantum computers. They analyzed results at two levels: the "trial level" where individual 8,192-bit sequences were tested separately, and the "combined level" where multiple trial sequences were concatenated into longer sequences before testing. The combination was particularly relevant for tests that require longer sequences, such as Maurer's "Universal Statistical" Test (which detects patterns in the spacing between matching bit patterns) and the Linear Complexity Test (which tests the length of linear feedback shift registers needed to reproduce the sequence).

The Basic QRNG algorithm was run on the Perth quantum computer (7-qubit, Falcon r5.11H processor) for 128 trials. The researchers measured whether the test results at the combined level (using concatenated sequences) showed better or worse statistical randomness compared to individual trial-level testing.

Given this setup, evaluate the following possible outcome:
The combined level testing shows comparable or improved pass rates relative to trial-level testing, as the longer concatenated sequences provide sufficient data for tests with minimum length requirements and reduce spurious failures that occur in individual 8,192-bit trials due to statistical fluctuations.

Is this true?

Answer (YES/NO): NO